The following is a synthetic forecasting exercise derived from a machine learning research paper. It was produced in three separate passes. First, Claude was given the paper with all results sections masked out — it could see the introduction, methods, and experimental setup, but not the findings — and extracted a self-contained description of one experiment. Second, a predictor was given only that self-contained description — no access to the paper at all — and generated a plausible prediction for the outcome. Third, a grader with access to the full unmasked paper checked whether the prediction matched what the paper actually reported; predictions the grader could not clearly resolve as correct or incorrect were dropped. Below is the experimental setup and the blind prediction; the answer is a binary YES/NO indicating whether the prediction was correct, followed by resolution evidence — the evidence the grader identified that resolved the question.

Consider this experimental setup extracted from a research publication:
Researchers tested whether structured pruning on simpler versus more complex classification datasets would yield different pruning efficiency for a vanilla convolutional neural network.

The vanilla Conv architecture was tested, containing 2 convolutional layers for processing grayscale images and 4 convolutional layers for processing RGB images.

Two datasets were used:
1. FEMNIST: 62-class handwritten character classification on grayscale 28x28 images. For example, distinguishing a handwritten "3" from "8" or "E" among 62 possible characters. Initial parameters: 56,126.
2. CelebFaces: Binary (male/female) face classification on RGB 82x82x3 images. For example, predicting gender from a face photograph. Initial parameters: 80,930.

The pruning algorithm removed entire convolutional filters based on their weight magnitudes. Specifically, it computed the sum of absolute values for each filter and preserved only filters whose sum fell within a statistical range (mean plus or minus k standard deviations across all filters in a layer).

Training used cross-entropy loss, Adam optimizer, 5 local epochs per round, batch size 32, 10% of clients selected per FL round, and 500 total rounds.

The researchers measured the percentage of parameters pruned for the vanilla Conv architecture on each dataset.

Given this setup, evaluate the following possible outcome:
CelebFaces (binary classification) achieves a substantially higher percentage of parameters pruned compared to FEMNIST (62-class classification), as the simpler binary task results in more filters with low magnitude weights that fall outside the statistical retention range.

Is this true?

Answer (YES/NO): YES